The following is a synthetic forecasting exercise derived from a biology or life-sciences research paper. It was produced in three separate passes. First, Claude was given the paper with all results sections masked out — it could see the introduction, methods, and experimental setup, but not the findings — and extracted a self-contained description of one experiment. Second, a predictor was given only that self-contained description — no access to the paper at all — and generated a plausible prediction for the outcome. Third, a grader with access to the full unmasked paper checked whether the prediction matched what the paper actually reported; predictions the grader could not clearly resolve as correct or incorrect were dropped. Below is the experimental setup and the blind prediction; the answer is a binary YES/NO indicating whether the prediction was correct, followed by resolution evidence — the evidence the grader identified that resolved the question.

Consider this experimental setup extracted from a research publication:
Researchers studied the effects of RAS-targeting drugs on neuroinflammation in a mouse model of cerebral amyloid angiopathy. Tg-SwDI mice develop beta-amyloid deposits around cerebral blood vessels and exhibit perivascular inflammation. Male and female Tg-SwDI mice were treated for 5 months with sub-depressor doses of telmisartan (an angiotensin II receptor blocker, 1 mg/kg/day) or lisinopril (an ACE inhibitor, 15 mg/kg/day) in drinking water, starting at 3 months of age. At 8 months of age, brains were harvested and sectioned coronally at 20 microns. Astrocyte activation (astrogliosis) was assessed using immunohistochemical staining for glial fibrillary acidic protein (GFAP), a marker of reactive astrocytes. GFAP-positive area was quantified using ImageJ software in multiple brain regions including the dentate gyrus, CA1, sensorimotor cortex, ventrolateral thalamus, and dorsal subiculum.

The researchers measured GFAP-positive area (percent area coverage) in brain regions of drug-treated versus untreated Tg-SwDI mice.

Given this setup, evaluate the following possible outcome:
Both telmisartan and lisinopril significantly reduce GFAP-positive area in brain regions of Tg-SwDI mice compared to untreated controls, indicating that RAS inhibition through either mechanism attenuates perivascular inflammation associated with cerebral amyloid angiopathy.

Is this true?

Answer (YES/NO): NO